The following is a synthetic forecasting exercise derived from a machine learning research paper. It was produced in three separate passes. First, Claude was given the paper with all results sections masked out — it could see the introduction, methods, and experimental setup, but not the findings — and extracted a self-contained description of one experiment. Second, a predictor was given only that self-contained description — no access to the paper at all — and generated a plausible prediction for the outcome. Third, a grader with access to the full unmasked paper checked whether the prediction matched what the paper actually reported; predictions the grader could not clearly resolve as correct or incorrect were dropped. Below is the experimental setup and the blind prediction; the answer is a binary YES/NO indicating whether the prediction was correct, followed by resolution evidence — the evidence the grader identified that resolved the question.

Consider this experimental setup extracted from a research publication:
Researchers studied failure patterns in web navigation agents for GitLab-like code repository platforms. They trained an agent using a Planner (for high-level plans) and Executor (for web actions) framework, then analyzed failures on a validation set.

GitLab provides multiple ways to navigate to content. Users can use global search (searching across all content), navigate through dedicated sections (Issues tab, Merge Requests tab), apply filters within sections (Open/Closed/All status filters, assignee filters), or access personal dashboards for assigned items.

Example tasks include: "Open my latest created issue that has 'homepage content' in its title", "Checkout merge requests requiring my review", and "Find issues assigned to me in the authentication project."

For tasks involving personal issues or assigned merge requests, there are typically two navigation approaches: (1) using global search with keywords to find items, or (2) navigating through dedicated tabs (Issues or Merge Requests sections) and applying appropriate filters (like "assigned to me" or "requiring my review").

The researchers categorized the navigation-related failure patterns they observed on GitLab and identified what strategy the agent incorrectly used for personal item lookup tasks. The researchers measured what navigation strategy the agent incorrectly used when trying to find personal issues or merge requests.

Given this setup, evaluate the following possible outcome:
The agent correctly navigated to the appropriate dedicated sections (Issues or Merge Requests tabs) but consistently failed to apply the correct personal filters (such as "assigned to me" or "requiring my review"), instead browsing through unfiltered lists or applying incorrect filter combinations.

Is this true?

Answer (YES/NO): NO